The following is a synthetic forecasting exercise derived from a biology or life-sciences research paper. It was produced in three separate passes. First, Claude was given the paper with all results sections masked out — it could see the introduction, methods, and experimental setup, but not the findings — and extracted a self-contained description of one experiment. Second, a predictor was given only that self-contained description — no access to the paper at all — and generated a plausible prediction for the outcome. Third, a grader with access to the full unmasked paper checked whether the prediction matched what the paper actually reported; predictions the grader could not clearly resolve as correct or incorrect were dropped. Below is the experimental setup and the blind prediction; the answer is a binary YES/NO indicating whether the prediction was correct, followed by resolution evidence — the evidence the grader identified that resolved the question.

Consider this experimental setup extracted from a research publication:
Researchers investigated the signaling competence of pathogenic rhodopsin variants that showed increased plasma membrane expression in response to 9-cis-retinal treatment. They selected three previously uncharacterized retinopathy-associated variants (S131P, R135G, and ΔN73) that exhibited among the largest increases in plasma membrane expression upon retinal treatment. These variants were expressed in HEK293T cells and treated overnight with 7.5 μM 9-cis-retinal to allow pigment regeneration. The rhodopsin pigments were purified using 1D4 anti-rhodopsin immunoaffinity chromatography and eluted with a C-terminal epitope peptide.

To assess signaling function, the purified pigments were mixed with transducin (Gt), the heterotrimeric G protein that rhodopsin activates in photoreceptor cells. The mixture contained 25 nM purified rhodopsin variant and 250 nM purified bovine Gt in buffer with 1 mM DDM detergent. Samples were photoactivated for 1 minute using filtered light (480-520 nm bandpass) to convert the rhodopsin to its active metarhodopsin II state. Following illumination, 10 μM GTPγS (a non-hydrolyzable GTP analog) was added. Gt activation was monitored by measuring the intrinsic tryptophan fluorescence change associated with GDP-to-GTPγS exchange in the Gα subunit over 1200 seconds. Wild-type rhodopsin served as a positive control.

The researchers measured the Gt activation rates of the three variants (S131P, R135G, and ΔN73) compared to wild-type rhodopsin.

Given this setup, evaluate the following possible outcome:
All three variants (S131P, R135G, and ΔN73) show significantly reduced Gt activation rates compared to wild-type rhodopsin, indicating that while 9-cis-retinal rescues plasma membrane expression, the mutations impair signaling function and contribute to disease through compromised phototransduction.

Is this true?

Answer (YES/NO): NO